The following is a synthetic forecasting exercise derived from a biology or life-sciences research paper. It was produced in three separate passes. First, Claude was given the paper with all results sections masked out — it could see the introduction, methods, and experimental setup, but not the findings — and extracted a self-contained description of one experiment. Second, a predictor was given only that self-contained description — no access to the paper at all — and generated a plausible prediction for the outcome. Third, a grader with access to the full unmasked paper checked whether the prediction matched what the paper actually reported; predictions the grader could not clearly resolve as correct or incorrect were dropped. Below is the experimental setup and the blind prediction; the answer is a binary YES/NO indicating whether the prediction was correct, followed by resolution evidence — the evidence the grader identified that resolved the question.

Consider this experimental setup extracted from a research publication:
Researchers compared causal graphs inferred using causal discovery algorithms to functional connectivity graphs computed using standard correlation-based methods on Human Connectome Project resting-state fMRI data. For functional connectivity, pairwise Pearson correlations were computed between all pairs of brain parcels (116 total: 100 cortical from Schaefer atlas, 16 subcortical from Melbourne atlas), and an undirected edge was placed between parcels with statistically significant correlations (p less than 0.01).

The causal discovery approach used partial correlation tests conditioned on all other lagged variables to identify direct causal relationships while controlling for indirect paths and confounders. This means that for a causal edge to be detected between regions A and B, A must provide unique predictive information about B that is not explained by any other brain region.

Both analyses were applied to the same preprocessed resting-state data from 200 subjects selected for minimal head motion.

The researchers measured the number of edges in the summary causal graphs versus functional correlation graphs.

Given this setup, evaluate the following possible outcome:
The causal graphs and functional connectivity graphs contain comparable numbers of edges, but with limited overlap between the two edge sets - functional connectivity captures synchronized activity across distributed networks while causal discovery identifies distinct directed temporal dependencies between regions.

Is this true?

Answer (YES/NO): NO